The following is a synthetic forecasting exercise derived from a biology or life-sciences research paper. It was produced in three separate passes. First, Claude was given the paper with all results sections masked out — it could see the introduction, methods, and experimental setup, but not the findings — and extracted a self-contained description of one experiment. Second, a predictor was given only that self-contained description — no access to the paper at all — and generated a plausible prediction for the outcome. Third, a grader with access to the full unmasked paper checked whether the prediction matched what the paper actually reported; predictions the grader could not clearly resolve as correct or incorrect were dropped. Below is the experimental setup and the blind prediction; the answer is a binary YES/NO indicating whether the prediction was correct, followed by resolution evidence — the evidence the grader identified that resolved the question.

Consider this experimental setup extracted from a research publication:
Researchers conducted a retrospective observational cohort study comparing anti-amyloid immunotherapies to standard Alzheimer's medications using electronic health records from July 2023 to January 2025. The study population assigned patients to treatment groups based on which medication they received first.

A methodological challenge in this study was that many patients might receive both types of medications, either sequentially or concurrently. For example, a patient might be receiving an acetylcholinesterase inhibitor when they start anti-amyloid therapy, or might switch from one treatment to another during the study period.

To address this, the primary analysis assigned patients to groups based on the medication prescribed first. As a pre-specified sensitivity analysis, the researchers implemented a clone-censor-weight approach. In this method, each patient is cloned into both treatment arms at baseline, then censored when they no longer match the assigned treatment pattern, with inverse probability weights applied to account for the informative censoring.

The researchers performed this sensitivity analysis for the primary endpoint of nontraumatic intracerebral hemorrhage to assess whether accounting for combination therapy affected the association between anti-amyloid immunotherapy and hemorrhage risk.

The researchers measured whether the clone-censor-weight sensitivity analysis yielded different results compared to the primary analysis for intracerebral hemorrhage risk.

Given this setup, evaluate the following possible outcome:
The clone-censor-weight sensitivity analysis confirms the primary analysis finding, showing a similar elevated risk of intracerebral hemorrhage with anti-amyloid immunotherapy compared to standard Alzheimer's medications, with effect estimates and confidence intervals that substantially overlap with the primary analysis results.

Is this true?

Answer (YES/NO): NO